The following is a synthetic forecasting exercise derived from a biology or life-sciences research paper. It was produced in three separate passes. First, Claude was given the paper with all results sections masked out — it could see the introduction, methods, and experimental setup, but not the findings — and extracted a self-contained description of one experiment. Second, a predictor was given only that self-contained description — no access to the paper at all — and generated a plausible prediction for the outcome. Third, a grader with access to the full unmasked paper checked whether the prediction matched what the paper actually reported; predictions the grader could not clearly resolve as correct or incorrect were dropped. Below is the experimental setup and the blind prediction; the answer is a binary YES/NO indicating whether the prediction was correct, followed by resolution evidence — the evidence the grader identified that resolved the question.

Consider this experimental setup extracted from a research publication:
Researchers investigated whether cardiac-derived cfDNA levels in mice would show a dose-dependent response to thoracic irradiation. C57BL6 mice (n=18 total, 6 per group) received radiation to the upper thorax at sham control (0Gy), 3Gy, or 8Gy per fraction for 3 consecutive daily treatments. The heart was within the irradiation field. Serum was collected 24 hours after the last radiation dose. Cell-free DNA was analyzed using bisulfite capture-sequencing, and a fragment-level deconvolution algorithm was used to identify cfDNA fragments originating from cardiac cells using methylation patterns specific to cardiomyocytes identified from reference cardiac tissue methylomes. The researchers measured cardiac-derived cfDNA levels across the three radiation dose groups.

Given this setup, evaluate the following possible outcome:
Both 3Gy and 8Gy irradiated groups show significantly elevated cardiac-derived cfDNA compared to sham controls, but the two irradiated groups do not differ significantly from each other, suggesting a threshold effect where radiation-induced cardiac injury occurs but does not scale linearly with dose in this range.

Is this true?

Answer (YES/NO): NO